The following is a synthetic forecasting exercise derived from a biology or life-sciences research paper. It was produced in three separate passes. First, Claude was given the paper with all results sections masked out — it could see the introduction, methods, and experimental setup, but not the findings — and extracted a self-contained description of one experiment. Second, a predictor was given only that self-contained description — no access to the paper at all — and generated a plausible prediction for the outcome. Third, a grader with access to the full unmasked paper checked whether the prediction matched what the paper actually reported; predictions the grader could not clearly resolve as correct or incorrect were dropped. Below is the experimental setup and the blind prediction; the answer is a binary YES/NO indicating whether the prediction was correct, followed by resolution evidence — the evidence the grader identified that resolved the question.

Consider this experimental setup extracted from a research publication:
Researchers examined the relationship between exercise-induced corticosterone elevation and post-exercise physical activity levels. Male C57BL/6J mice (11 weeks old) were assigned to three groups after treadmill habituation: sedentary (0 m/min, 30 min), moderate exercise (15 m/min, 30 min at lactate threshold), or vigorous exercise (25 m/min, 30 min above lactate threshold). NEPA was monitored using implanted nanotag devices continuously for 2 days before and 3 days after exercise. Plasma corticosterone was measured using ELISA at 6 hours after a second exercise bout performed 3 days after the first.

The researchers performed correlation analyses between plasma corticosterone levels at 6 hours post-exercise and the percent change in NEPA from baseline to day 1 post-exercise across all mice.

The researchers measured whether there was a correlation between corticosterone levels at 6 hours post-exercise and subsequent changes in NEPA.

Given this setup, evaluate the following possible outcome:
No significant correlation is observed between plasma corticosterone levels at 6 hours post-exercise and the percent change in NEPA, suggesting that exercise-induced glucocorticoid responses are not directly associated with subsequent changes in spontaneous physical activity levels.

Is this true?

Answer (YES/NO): NO